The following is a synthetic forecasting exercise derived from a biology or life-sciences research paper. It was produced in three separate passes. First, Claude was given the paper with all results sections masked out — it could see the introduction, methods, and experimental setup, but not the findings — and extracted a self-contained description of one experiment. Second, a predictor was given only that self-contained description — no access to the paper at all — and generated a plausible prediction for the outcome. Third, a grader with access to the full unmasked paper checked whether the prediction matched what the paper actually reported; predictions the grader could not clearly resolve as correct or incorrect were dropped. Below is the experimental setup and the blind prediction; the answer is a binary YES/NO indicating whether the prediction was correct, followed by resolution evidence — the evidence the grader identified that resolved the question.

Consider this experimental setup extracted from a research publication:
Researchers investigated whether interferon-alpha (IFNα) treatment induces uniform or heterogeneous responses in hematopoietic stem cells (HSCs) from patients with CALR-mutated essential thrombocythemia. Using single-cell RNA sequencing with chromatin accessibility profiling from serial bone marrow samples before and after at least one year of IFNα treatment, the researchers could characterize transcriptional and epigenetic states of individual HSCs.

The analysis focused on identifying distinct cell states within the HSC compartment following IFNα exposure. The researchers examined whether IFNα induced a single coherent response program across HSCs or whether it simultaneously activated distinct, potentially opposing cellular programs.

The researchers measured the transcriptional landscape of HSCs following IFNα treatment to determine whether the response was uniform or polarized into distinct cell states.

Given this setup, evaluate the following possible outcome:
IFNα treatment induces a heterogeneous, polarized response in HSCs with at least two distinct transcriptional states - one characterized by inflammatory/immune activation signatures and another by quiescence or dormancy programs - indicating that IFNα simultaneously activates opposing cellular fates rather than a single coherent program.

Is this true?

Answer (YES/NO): NO